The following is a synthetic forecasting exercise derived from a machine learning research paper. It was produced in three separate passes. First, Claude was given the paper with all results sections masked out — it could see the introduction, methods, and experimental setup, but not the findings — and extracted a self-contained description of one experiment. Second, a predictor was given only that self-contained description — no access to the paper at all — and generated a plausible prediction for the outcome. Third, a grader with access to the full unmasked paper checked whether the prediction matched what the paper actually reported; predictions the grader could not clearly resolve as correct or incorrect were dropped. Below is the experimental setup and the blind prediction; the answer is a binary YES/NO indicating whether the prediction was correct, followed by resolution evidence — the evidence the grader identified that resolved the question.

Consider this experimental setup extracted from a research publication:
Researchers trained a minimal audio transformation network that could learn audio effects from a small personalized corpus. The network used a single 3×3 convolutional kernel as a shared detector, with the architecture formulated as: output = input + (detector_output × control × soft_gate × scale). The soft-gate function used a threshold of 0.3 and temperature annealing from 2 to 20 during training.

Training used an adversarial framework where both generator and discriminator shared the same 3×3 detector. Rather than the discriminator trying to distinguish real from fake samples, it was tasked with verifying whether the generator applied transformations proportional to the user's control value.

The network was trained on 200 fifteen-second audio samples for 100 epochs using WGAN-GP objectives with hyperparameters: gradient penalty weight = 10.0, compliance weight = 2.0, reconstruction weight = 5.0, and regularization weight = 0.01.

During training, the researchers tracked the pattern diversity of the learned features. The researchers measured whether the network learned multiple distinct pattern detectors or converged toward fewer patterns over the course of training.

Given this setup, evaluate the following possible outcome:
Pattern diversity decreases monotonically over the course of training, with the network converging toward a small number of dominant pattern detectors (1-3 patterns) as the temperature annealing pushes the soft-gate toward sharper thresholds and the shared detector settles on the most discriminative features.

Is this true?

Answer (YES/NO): YES